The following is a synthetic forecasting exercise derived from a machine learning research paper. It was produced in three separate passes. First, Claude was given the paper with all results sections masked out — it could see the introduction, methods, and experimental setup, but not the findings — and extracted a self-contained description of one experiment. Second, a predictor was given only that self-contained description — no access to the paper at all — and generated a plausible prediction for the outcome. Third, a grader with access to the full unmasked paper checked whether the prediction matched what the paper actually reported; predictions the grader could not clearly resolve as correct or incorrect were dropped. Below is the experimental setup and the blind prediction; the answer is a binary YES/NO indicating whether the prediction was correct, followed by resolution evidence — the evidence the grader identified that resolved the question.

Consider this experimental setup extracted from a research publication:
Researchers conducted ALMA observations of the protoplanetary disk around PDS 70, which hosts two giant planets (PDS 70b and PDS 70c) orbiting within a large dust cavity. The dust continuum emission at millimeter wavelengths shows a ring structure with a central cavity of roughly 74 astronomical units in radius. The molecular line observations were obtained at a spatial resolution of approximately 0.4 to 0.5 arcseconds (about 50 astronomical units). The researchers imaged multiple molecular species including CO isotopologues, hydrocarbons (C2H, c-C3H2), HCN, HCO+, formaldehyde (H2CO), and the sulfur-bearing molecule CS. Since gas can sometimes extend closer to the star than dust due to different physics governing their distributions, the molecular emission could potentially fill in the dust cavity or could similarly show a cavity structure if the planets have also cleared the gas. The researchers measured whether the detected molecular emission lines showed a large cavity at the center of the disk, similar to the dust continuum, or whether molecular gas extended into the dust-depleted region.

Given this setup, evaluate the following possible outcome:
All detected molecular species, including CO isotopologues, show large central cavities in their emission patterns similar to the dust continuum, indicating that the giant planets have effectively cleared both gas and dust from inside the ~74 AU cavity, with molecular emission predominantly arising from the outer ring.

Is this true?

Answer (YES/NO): NO